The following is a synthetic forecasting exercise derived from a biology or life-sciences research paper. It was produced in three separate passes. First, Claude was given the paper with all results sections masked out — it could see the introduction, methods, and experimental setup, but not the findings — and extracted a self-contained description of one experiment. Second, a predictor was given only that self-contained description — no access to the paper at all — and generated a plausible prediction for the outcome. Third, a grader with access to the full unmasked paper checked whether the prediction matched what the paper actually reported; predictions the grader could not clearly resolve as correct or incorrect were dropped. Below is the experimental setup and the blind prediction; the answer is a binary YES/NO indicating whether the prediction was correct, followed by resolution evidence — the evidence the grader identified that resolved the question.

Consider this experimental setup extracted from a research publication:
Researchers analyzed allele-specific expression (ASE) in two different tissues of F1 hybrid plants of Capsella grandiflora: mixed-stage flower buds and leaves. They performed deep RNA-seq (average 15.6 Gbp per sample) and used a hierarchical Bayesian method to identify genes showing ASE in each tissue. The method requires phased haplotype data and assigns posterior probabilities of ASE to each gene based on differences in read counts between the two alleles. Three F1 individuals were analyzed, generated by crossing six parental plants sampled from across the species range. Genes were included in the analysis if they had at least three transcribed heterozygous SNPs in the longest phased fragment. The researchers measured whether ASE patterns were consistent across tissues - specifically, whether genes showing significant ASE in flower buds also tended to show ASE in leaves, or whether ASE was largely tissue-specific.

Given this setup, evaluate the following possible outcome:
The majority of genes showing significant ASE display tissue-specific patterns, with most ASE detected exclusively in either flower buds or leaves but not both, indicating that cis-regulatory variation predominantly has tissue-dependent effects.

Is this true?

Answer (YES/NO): YES